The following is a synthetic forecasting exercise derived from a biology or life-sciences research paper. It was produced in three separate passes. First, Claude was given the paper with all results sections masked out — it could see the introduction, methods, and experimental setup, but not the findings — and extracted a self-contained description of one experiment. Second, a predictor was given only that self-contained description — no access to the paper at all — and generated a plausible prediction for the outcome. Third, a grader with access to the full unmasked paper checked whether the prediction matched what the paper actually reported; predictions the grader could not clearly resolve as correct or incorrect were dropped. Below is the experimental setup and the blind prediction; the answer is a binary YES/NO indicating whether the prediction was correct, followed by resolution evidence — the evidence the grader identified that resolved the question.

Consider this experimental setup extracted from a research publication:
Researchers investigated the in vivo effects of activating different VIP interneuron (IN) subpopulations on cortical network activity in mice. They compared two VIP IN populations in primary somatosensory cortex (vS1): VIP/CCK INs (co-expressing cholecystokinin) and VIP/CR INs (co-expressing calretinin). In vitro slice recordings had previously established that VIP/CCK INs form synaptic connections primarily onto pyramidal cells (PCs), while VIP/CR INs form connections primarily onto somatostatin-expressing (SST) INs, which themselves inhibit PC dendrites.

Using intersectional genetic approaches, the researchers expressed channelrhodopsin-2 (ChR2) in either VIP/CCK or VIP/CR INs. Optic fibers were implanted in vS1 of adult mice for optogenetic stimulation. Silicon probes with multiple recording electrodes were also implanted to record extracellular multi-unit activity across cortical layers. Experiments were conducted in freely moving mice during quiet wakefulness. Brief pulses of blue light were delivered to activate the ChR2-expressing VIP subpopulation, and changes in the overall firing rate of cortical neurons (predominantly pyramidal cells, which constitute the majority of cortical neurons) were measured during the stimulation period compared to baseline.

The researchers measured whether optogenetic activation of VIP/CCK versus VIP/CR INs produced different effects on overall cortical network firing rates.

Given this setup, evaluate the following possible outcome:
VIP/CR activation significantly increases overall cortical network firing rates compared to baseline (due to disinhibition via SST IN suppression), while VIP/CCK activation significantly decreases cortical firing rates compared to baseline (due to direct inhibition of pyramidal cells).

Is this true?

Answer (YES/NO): NO